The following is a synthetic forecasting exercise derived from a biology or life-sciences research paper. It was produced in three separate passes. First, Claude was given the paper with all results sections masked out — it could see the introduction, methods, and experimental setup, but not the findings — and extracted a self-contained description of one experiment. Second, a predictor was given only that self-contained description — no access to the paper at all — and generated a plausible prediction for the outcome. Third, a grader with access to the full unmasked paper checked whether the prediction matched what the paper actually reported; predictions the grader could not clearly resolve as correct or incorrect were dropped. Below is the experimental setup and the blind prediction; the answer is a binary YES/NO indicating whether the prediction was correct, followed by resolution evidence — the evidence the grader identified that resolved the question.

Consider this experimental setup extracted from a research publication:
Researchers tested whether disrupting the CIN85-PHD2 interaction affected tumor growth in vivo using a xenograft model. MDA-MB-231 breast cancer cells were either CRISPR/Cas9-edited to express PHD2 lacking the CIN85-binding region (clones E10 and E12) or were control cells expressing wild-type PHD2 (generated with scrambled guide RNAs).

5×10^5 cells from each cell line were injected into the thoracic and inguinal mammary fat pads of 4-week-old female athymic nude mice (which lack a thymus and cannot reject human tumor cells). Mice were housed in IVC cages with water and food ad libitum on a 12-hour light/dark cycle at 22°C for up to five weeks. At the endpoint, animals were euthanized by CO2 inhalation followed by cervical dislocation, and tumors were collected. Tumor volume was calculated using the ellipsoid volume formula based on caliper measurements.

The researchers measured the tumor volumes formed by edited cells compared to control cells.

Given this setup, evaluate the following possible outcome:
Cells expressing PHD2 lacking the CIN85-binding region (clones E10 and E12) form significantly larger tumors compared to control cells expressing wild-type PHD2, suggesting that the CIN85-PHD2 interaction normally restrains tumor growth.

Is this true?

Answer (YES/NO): NO